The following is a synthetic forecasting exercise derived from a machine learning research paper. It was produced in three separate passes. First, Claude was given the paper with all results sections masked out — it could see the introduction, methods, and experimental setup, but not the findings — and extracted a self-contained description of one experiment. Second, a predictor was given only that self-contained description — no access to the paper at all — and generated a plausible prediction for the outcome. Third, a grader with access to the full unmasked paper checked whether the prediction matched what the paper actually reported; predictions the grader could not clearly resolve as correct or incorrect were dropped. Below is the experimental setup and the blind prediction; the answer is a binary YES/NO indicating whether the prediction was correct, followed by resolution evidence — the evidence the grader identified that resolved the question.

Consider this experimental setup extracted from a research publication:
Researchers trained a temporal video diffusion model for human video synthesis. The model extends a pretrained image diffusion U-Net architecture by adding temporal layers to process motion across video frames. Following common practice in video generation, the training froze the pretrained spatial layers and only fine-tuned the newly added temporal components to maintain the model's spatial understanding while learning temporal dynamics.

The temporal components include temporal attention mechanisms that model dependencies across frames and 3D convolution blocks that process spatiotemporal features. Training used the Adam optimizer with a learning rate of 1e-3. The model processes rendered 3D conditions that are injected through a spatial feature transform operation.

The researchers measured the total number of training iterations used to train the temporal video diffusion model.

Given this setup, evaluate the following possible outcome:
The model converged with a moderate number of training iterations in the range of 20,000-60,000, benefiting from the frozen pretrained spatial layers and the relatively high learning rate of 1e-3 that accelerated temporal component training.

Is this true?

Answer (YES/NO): YES